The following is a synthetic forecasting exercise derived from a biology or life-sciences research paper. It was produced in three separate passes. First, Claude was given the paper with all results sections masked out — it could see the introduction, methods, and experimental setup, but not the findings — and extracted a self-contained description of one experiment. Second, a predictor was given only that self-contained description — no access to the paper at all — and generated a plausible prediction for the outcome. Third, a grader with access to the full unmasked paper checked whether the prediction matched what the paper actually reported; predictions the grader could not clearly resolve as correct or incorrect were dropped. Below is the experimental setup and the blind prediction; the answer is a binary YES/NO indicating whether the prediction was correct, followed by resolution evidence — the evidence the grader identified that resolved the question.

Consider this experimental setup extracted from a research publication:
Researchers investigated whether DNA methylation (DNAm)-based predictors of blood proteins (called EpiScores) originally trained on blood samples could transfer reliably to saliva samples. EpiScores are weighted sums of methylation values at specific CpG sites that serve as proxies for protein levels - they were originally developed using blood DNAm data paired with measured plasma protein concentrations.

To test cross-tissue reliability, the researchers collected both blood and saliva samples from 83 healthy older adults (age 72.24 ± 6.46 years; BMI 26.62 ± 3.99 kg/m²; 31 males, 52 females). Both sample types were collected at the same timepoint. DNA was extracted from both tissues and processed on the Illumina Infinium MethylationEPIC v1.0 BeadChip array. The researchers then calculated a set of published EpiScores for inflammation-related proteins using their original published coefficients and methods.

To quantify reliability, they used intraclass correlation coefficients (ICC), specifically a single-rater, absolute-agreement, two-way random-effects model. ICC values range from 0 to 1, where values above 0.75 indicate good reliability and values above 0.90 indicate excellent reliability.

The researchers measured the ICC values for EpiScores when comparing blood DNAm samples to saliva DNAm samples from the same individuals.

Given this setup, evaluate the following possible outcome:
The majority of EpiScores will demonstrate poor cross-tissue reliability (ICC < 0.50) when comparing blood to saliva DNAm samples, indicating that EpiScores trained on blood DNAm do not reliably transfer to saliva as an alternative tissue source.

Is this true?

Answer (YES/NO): NO